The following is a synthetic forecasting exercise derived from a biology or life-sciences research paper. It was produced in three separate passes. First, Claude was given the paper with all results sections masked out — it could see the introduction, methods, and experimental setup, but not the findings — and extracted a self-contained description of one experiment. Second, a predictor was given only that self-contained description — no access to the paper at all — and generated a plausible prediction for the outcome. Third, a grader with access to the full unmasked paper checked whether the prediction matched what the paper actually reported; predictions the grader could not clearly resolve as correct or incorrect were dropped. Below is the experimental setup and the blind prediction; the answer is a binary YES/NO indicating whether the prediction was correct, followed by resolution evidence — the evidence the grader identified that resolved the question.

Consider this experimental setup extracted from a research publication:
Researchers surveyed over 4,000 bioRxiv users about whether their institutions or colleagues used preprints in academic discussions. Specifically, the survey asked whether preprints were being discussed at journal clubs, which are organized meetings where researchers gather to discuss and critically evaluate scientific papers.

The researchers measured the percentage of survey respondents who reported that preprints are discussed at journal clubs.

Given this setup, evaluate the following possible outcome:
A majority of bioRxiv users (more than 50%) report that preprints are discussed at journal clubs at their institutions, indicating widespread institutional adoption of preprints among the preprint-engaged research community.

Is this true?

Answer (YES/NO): YES